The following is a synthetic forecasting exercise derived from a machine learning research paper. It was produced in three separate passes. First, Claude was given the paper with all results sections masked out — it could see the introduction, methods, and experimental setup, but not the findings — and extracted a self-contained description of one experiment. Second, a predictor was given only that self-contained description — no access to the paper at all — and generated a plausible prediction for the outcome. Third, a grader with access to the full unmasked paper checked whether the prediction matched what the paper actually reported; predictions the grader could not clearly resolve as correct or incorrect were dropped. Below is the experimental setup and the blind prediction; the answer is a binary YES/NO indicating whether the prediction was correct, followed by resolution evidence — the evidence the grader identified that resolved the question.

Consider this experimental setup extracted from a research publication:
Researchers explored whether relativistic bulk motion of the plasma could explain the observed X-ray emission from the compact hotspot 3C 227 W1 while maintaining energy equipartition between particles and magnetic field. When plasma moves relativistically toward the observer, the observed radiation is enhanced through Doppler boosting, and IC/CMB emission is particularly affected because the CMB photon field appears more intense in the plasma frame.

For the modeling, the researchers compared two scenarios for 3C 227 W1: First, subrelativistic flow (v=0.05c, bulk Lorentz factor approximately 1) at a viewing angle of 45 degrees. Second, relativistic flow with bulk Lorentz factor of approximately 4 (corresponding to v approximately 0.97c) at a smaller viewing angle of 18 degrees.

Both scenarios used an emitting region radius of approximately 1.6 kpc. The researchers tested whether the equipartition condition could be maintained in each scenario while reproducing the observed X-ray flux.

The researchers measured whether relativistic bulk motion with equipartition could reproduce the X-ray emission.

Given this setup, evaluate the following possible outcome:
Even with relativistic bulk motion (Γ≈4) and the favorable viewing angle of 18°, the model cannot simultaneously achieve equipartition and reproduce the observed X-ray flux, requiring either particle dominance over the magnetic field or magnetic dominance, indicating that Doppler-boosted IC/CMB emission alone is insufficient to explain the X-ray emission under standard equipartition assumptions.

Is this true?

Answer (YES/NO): YES